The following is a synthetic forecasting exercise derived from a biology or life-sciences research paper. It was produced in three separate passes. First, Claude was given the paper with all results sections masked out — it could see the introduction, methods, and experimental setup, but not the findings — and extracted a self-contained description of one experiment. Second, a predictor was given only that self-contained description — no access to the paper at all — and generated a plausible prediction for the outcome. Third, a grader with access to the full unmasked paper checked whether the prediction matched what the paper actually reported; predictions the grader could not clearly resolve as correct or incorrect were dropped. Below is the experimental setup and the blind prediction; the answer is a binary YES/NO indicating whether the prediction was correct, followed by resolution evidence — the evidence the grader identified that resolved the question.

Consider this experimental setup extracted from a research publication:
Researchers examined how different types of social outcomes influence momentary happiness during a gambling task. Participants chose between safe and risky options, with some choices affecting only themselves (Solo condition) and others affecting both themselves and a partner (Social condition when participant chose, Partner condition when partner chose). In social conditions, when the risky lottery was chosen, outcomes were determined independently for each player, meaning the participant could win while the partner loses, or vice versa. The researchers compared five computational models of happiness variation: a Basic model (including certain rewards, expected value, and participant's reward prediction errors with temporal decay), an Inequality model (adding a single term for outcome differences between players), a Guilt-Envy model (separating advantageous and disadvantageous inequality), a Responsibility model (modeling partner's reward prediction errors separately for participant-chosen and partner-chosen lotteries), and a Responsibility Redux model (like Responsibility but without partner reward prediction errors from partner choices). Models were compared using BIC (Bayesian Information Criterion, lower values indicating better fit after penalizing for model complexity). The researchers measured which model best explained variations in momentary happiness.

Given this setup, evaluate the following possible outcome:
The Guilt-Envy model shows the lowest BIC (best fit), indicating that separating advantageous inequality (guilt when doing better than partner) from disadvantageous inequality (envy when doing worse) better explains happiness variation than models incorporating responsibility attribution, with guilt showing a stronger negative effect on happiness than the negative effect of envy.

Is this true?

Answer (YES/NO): NO